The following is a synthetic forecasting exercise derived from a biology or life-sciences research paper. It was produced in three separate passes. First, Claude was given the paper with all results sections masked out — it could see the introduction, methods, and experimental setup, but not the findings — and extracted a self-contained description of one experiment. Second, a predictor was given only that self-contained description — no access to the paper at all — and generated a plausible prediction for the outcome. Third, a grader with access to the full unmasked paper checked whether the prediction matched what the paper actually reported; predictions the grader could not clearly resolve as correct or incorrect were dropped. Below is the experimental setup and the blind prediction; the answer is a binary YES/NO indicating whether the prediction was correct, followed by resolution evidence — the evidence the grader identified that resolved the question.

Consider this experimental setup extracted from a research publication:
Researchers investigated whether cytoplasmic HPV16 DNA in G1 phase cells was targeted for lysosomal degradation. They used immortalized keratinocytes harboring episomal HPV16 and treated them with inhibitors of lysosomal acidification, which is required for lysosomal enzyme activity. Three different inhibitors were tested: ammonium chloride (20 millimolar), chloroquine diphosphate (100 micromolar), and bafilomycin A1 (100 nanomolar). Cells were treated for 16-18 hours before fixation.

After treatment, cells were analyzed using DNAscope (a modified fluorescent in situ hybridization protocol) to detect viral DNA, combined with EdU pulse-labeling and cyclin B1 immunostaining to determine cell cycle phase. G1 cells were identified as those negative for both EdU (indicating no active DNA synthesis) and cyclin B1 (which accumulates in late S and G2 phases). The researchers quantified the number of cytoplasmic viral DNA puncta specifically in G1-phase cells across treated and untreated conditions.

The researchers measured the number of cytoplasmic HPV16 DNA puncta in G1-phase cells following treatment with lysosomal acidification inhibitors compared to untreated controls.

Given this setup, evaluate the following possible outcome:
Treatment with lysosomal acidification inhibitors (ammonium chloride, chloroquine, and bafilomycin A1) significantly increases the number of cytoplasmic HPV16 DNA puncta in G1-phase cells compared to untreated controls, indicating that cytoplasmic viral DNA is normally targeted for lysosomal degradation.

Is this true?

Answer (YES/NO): YES